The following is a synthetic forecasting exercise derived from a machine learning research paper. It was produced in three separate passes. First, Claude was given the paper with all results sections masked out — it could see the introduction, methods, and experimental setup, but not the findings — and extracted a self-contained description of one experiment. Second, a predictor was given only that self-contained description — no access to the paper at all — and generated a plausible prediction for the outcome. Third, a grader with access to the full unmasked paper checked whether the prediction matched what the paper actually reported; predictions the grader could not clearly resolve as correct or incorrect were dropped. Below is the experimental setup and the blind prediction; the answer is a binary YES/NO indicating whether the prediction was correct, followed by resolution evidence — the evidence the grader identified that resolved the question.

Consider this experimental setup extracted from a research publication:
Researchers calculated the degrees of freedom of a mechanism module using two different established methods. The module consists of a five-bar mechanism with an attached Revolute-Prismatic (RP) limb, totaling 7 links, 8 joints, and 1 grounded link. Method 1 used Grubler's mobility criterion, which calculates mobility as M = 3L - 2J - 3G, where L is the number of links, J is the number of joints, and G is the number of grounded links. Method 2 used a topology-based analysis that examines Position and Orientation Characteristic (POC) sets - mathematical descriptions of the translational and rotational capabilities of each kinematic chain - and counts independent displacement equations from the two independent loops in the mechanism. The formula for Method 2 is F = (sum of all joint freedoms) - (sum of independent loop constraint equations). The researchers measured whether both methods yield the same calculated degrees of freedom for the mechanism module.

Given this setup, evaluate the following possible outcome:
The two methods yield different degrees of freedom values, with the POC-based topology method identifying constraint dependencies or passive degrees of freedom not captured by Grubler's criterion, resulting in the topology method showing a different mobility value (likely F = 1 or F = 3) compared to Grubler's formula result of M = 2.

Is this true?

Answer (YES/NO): NO